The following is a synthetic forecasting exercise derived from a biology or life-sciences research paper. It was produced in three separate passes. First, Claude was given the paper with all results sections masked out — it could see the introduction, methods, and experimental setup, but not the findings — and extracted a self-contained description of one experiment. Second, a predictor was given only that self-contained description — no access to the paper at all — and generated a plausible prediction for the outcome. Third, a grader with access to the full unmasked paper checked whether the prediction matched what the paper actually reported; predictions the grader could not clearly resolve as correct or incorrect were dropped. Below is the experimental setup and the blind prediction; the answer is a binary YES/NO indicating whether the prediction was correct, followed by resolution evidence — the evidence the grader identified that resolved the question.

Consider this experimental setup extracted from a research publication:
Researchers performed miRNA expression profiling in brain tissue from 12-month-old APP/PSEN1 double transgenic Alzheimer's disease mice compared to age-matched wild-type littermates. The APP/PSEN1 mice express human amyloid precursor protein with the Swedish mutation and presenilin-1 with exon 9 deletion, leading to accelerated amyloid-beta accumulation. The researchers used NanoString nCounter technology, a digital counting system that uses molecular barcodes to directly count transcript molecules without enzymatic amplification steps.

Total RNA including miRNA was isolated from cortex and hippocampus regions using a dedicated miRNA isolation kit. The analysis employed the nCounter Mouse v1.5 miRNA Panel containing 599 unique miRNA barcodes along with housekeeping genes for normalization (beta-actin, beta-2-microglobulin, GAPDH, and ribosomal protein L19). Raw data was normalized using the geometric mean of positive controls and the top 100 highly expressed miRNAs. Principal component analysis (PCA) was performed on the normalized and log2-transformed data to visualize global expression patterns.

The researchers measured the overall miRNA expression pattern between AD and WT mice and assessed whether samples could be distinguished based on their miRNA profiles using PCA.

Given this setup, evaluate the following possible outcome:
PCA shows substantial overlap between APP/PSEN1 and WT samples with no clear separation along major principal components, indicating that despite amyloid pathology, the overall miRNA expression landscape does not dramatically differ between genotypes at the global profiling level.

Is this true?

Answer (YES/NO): NO